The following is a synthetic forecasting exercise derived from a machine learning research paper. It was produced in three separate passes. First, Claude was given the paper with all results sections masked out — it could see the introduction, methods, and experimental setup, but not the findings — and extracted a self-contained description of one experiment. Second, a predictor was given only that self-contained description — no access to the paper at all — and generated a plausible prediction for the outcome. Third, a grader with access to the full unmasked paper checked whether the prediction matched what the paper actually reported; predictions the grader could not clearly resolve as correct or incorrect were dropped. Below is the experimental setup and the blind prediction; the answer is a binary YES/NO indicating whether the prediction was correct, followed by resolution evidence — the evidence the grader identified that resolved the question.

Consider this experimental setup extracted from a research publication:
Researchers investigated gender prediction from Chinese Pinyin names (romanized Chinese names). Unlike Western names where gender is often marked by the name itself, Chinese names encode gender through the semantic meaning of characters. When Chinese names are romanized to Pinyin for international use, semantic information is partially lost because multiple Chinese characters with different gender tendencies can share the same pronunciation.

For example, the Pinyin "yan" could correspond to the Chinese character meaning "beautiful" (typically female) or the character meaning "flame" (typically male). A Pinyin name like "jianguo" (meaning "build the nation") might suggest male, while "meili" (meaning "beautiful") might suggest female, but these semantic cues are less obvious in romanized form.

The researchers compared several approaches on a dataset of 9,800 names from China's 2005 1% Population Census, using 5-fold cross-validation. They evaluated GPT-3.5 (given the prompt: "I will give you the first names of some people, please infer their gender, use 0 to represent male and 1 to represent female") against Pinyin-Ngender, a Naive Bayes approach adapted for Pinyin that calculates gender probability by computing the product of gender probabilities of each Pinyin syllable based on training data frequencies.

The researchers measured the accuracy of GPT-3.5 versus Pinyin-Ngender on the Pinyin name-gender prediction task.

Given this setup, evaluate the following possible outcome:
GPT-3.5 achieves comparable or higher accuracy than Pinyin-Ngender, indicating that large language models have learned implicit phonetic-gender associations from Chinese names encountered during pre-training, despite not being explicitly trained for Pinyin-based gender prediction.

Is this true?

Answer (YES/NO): NO